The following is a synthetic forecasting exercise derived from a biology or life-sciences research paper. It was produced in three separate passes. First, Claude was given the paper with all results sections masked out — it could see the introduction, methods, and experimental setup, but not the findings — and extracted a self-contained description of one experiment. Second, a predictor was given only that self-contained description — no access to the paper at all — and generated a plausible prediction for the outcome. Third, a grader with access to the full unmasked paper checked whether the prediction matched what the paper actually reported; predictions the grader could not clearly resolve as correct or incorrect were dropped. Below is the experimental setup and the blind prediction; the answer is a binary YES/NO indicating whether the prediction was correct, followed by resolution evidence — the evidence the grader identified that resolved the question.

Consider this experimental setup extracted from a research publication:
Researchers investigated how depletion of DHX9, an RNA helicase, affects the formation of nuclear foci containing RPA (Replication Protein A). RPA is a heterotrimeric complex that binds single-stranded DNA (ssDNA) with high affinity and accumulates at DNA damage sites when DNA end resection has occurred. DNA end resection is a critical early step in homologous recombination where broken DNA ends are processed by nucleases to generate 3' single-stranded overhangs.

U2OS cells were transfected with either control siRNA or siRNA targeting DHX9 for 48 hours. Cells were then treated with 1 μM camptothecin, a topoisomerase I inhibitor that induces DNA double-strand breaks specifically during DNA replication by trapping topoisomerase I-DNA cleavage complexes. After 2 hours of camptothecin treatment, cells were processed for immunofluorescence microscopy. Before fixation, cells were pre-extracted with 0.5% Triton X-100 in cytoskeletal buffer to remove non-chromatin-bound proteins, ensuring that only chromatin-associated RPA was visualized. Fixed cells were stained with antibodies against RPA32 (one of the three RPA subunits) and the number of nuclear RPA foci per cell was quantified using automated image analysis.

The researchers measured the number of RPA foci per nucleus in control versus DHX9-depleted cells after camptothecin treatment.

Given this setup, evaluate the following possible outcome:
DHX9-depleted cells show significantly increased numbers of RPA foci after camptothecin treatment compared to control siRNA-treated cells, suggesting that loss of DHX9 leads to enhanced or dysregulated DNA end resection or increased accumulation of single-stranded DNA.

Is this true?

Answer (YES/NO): NO